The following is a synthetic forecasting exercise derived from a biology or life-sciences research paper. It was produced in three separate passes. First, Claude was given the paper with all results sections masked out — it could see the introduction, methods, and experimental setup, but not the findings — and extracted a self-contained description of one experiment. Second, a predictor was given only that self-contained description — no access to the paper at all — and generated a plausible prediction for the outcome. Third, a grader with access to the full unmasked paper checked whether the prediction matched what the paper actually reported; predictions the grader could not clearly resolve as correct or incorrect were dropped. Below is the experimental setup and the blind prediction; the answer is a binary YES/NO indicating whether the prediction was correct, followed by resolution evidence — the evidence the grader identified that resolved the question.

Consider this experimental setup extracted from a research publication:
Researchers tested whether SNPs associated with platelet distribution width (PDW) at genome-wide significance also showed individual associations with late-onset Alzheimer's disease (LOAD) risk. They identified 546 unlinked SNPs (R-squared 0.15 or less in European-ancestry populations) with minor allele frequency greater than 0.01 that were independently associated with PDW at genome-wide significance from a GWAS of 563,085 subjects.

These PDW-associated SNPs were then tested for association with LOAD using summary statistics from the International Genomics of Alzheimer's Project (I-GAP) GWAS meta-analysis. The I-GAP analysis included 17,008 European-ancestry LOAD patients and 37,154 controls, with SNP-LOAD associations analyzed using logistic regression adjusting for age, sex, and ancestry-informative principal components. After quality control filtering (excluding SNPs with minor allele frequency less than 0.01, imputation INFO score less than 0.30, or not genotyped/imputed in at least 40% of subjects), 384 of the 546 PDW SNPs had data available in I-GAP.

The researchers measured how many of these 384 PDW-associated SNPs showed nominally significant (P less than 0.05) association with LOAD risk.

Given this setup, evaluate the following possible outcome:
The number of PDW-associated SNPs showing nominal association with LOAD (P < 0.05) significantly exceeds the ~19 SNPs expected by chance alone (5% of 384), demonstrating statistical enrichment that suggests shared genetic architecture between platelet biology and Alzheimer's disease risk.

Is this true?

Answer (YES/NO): YES